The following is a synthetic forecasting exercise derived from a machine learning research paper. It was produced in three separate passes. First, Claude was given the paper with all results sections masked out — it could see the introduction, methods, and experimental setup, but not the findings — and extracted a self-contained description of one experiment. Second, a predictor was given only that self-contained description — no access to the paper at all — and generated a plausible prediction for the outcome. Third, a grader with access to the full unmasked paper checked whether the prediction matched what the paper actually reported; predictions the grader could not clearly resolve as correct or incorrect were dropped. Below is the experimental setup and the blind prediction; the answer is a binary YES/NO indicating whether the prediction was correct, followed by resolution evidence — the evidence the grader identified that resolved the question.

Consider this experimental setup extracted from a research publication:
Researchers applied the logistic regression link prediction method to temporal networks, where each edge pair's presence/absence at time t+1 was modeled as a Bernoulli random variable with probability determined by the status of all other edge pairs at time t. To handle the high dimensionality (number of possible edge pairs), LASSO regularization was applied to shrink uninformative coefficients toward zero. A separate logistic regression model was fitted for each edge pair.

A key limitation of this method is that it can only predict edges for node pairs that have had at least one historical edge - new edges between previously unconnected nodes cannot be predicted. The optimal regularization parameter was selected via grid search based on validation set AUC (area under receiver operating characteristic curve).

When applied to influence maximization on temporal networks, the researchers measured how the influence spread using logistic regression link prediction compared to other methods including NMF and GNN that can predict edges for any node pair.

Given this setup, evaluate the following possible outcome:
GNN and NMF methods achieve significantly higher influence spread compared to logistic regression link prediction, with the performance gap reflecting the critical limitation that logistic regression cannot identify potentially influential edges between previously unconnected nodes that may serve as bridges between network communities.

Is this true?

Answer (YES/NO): NO